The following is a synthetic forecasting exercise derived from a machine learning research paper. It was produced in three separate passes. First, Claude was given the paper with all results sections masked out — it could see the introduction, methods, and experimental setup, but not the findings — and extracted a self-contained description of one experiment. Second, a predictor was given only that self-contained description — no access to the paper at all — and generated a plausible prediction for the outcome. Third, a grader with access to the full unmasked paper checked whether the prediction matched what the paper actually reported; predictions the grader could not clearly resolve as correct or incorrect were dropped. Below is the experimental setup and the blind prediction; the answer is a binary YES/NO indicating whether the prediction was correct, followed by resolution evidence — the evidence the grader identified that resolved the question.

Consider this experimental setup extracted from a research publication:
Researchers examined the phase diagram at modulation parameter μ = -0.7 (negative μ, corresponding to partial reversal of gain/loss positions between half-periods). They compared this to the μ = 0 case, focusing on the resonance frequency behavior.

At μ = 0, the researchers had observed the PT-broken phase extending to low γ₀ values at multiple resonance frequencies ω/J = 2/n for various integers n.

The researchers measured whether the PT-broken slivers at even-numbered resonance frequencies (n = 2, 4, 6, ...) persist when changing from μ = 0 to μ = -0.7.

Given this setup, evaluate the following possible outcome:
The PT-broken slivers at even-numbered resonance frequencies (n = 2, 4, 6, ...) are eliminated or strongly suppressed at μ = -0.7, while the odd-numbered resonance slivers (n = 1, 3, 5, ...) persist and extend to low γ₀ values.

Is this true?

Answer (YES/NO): YES